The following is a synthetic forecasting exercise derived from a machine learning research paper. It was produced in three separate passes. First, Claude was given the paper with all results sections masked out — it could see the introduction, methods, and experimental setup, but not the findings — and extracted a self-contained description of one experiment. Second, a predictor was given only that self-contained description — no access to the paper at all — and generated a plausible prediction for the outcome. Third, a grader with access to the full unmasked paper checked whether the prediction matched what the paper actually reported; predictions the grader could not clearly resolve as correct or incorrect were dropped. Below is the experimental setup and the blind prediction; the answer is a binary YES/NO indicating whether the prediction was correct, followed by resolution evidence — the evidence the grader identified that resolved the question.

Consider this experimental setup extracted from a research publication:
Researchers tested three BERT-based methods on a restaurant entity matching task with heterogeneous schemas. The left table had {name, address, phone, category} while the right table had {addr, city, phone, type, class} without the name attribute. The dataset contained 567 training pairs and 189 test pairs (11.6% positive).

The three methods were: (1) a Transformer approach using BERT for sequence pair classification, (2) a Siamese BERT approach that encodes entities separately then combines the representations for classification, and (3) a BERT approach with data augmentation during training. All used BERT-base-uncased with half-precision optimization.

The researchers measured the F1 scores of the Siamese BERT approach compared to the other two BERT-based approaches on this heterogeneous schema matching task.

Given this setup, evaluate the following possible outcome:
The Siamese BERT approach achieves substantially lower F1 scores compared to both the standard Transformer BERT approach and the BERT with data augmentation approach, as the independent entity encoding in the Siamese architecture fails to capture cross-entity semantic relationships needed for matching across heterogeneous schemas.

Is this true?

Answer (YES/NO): YES